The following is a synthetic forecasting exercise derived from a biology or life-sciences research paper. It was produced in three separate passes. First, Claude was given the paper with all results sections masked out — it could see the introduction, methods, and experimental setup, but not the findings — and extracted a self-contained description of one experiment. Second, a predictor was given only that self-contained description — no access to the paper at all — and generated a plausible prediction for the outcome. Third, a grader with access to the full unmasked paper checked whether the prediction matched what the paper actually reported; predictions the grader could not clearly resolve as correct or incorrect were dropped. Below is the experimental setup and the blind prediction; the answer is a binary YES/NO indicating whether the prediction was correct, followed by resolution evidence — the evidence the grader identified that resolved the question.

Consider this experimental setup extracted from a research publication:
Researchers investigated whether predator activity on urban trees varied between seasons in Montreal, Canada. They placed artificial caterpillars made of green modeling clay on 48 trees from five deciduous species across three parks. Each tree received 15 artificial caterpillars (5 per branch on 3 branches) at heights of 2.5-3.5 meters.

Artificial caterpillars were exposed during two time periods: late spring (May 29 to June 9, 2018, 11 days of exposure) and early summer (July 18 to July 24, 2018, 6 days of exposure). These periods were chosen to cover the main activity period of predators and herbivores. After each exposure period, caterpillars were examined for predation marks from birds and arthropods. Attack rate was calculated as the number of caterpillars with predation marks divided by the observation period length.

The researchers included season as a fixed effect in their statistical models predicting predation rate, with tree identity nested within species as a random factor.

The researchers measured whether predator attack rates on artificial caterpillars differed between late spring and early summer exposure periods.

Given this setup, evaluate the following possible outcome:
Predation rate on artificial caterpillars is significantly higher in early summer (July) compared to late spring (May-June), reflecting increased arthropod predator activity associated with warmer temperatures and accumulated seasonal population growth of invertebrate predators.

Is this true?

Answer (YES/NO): NO